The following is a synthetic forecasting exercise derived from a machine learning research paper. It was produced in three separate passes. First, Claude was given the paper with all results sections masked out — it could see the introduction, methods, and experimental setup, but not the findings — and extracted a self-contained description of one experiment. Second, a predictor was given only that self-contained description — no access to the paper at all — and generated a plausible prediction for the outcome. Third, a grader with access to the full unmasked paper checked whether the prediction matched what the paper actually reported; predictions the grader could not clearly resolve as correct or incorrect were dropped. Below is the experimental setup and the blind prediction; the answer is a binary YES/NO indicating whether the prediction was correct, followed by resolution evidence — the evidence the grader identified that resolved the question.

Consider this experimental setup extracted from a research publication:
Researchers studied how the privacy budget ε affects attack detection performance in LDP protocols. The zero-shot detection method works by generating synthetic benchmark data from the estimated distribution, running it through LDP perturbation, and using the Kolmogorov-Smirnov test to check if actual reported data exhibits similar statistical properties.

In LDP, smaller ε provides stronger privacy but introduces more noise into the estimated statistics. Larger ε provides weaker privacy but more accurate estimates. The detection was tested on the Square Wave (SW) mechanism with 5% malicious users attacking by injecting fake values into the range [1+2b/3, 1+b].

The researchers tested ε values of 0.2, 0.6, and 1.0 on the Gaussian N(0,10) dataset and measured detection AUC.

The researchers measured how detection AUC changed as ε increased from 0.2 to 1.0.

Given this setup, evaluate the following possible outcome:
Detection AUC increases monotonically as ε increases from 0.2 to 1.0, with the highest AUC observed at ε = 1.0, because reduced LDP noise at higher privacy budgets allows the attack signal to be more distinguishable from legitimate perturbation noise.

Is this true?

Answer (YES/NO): NO